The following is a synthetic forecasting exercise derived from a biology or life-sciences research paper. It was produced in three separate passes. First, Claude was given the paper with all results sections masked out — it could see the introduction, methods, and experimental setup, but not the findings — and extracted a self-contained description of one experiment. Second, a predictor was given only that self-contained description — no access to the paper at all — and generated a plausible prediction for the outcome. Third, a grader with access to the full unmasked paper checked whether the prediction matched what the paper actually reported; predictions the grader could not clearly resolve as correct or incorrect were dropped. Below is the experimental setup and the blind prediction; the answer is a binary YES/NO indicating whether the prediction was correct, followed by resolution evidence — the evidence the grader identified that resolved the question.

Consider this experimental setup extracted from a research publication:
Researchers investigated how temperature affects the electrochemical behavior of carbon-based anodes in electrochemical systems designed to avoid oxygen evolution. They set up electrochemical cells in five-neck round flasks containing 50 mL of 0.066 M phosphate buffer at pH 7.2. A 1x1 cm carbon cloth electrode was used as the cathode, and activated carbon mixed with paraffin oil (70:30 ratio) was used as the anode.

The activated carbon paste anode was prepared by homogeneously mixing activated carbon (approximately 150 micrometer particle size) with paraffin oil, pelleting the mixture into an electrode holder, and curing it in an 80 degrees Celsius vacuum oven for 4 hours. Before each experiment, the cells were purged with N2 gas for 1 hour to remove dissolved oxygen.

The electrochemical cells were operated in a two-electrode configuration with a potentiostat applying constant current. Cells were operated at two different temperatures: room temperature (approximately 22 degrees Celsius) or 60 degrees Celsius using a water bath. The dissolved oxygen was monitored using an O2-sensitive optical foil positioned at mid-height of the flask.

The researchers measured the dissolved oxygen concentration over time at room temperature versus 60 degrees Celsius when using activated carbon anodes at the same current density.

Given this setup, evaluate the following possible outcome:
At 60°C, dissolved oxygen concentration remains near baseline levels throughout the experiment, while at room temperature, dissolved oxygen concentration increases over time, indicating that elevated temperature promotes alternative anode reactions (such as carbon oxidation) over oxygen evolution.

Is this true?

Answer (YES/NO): YES